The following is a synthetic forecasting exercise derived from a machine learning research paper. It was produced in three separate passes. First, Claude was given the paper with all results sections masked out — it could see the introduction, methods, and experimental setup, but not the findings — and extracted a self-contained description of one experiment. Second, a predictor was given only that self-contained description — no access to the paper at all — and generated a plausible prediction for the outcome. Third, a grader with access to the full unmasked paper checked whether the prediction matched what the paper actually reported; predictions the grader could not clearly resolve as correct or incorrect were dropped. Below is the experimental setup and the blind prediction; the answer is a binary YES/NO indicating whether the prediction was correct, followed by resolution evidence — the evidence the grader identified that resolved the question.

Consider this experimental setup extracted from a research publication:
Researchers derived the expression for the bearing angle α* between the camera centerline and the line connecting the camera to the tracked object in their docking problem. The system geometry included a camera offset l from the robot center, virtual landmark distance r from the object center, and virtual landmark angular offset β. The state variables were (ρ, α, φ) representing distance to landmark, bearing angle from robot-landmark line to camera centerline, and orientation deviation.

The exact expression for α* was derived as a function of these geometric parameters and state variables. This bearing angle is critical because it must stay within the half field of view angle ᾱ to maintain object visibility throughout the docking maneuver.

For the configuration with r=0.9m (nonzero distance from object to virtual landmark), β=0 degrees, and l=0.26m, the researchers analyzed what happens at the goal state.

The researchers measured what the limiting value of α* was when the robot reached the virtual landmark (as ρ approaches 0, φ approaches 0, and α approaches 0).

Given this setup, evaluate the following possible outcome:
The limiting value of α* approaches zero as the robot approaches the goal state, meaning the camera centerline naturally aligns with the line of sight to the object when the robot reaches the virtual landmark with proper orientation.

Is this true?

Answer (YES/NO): YES